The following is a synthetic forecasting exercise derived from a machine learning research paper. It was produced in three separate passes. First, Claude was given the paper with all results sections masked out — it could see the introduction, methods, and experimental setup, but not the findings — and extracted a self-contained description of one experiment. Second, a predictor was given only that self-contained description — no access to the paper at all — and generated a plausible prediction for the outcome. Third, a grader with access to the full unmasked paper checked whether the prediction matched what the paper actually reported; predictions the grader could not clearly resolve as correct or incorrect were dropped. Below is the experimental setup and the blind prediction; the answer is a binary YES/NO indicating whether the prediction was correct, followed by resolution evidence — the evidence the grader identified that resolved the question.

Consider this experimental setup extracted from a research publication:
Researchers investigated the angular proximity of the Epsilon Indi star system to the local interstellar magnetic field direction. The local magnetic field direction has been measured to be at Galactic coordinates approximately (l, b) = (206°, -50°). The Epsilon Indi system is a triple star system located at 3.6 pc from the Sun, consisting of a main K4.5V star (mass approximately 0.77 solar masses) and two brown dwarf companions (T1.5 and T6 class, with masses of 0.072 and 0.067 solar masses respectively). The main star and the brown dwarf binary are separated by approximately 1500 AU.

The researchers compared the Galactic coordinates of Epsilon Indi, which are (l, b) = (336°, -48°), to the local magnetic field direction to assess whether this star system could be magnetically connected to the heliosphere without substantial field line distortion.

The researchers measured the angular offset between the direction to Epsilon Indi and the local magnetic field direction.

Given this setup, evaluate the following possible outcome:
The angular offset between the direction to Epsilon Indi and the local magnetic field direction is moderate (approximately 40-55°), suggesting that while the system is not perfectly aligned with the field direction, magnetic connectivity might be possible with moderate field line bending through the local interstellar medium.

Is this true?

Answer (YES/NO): NO